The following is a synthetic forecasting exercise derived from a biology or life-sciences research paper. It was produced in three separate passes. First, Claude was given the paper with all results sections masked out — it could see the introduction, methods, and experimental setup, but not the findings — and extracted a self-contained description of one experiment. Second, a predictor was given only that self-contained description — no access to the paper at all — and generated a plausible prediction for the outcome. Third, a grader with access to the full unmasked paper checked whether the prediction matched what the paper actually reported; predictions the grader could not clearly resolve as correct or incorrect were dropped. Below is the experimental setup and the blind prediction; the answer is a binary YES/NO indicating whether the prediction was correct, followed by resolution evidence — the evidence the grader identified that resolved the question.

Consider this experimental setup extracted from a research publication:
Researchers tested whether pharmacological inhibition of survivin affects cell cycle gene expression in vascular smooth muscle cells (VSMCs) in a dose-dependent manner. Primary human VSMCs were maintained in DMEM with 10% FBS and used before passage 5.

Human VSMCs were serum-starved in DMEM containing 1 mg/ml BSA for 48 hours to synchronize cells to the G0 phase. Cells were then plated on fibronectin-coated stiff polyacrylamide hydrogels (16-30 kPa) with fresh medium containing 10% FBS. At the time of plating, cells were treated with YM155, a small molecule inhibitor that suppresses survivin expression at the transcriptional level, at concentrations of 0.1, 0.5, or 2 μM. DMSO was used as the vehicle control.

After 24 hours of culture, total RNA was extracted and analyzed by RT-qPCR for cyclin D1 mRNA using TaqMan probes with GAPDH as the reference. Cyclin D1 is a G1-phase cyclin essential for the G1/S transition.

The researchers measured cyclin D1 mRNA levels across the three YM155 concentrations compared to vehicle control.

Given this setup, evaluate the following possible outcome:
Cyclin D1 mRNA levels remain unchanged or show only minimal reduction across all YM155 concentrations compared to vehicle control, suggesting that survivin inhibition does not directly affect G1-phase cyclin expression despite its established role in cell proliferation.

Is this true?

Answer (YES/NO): NO